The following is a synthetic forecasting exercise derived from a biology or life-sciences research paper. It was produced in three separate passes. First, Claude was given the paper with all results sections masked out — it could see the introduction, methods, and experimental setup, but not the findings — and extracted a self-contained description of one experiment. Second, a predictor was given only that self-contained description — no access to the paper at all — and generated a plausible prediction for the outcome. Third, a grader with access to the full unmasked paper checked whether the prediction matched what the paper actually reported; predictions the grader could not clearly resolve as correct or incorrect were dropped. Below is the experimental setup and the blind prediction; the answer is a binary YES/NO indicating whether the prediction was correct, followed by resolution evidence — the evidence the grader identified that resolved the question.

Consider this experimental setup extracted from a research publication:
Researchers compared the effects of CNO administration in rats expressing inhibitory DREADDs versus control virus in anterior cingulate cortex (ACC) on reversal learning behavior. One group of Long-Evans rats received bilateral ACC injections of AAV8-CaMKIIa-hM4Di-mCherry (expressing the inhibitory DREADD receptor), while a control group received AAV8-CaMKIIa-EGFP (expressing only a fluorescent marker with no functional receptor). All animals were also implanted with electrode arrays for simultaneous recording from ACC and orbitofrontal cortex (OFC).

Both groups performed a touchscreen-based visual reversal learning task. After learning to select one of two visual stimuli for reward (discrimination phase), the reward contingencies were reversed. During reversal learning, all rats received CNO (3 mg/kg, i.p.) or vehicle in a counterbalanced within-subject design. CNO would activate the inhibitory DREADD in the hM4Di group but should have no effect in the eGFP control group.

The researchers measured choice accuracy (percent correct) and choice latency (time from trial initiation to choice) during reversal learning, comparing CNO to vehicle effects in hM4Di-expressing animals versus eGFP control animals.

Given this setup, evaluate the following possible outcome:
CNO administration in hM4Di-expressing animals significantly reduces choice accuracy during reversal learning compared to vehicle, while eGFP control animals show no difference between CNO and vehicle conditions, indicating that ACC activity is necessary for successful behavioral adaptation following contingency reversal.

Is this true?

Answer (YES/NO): NO